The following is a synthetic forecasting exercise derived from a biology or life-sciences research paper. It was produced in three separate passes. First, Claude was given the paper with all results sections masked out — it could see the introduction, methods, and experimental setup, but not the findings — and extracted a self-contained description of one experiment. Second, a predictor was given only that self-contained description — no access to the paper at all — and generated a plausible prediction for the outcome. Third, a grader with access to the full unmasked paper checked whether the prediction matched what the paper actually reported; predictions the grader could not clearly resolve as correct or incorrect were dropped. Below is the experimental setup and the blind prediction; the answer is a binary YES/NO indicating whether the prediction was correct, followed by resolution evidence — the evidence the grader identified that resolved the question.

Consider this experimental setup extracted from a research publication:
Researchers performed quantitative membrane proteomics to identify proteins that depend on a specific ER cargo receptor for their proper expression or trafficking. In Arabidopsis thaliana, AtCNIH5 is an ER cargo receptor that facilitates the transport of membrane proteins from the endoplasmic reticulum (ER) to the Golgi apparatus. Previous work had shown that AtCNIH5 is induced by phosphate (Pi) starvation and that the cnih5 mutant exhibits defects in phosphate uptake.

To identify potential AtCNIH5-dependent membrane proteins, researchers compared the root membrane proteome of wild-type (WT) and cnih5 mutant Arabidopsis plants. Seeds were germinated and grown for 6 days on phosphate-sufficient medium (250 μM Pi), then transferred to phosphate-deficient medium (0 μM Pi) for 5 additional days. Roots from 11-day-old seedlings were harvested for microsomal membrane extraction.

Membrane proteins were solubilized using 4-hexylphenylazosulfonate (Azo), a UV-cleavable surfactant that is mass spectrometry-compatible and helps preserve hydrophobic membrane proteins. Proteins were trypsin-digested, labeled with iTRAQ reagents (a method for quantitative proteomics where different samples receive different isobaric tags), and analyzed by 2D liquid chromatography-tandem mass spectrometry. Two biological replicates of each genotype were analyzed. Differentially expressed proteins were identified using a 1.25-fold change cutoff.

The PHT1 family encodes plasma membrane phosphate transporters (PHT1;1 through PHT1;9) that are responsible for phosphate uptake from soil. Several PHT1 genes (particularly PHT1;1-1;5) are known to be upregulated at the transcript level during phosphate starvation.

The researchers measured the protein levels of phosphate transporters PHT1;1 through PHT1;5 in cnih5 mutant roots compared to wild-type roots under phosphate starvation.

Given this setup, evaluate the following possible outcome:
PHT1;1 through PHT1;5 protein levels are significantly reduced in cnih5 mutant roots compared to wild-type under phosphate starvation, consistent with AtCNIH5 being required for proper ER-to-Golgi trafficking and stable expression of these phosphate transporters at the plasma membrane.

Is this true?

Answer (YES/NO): NO